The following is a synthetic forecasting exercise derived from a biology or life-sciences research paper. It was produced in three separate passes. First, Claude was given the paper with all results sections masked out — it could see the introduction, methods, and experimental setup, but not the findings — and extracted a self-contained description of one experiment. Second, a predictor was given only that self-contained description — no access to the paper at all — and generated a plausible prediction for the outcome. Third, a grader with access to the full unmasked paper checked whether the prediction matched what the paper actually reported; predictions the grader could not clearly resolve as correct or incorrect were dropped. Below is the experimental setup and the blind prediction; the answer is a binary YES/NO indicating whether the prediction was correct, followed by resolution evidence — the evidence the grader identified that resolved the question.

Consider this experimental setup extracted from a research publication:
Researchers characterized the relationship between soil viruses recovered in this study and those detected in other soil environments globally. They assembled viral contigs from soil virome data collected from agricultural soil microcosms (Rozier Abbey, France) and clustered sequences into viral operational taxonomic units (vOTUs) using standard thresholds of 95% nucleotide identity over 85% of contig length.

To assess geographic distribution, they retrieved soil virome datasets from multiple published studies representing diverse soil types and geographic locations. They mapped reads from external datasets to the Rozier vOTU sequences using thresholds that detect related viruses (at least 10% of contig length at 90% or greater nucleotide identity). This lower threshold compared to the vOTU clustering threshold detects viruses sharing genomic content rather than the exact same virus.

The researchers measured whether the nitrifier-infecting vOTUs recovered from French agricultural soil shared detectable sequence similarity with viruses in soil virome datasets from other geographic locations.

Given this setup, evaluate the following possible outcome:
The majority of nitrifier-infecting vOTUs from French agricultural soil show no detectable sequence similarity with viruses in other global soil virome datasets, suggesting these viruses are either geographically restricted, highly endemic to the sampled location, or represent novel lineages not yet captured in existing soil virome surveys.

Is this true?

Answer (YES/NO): YES